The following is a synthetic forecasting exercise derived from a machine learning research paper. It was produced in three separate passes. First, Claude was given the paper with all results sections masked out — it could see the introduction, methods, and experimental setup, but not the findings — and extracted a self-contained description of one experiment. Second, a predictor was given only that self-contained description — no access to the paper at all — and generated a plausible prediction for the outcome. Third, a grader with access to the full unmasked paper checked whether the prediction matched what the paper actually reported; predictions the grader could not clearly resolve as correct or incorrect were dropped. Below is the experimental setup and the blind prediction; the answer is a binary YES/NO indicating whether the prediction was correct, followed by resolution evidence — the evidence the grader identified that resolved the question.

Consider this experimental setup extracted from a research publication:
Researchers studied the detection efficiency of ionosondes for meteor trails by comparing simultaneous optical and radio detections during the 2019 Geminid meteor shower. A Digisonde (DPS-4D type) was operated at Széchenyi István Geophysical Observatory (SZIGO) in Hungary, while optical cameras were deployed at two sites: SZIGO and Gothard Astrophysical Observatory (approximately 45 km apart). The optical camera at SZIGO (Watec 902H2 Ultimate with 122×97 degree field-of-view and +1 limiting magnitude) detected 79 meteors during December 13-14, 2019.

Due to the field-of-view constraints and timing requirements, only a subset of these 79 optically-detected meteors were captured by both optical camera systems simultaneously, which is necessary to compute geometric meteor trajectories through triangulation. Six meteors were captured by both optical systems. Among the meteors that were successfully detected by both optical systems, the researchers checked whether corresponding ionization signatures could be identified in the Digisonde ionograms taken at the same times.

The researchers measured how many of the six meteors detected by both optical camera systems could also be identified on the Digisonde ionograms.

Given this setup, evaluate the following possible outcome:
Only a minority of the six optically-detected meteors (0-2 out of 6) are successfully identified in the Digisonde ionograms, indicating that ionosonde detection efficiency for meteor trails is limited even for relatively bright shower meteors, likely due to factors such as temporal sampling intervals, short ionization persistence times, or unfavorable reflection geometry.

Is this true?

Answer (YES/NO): YES